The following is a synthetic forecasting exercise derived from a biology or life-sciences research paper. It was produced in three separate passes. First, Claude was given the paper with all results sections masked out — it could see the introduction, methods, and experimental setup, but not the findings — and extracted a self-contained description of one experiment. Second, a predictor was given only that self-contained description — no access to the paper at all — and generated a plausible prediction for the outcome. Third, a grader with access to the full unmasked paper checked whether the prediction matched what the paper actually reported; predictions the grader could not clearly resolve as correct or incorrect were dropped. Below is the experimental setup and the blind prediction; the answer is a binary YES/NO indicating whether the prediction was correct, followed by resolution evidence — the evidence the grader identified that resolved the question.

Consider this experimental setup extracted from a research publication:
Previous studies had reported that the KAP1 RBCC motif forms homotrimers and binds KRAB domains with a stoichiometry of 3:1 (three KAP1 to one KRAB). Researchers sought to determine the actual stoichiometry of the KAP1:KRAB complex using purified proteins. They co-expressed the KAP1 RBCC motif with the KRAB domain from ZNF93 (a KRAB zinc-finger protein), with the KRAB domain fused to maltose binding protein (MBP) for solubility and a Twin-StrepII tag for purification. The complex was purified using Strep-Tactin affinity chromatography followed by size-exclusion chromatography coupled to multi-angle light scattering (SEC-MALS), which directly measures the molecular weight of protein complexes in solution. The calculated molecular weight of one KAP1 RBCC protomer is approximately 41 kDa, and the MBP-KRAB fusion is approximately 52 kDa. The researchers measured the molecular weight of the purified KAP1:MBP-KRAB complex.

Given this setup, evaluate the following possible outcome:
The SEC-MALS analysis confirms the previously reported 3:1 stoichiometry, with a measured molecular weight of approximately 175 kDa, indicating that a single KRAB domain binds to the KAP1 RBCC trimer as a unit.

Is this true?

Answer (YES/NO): NO